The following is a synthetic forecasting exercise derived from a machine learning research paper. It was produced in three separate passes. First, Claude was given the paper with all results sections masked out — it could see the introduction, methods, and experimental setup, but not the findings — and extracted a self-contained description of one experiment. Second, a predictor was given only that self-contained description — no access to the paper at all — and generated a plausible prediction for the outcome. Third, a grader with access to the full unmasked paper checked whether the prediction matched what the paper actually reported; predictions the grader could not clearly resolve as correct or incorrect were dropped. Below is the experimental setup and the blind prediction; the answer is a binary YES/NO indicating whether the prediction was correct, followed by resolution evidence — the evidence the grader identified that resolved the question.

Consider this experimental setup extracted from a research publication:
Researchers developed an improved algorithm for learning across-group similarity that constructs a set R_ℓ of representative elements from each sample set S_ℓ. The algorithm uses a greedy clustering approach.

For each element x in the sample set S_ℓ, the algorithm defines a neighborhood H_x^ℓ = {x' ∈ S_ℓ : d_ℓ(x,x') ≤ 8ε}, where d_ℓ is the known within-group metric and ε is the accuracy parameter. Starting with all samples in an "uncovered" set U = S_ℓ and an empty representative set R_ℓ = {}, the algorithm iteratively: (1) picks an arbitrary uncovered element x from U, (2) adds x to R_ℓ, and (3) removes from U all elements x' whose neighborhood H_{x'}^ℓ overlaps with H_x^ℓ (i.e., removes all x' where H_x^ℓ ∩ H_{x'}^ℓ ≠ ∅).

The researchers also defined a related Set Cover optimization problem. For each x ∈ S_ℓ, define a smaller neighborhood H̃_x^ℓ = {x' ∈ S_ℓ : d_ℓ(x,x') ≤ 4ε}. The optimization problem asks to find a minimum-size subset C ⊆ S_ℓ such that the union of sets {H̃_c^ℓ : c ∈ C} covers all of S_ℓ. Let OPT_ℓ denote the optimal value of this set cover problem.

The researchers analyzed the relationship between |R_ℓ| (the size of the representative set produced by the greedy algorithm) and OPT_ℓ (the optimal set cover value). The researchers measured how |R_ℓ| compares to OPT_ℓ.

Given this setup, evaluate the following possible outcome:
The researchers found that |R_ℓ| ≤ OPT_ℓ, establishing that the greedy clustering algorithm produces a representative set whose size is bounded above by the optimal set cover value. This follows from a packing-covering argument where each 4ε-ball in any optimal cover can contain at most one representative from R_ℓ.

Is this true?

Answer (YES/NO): YES